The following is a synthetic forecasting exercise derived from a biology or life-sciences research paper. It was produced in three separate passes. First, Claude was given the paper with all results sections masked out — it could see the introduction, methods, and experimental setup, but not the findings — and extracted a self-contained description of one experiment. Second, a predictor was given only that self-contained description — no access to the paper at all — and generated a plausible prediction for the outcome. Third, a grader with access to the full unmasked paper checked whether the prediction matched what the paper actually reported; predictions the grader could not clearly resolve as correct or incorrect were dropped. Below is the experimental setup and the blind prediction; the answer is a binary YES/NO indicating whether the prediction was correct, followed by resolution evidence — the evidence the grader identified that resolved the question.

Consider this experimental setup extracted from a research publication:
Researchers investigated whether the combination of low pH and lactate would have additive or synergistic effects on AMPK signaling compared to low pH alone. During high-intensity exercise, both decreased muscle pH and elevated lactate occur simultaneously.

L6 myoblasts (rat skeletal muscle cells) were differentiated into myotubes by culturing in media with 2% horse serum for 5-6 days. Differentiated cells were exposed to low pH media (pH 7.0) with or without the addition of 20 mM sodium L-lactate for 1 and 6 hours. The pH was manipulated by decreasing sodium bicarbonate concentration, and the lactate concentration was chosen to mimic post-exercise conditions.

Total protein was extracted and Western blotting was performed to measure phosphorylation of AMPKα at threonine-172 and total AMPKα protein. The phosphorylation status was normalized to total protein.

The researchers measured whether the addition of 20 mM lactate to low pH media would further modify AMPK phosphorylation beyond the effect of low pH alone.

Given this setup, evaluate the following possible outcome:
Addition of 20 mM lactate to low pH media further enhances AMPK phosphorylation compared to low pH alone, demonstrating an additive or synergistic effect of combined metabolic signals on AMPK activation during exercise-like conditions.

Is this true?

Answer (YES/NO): NO